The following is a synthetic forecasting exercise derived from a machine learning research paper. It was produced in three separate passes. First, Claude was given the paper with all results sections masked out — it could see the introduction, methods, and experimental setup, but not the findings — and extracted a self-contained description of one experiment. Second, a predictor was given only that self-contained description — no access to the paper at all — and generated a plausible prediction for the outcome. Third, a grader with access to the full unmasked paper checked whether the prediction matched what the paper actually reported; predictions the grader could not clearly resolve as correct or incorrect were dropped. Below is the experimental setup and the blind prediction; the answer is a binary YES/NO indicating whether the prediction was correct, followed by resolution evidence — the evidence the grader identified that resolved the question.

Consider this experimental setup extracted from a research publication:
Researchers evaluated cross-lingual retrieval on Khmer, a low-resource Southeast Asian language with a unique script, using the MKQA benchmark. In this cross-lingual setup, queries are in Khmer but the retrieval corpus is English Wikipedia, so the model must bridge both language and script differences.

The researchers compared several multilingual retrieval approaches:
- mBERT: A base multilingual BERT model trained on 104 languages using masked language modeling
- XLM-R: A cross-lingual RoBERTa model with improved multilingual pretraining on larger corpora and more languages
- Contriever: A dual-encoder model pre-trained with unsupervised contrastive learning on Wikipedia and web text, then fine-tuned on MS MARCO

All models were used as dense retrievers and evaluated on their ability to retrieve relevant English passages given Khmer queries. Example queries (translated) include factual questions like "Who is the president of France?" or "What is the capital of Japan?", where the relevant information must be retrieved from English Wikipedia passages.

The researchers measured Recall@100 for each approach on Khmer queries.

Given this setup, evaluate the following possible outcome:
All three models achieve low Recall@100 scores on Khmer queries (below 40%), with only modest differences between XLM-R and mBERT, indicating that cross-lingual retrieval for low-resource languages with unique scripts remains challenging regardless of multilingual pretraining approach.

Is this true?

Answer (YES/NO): NO